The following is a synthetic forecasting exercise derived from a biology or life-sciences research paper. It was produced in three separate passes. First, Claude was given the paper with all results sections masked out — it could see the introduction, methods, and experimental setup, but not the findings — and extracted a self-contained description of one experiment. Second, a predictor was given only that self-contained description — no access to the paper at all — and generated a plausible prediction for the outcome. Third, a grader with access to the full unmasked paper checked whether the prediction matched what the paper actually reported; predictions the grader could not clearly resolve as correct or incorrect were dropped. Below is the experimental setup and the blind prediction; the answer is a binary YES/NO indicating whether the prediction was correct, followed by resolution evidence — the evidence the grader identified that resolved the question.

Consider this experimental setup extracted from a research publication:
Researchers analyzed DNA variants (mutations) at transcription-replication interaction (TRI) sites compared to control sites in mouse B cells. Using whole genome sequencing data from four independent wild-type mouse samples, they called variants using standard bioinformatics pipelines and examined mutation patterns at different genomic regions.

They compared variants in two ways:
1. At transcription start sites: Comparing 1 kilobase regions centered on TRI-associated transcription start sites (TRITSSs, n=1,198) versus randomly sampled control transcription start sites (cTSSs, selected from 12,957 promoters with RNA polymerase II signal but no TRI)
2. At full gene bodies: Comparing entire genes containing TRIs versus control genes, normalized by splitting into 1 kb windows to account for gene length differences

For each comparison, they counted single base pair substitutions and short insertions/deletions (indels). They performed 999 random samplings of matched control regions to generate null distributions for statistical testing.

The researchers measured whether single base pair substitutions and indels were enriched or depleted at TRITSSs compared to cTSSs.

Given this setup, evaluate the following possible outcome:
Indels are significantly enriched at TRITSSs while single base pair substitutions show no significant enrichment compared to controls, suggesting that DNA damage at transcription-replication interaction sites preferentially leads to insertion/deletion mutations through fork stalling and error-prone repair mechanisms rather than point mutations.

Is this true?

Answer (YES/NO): NO